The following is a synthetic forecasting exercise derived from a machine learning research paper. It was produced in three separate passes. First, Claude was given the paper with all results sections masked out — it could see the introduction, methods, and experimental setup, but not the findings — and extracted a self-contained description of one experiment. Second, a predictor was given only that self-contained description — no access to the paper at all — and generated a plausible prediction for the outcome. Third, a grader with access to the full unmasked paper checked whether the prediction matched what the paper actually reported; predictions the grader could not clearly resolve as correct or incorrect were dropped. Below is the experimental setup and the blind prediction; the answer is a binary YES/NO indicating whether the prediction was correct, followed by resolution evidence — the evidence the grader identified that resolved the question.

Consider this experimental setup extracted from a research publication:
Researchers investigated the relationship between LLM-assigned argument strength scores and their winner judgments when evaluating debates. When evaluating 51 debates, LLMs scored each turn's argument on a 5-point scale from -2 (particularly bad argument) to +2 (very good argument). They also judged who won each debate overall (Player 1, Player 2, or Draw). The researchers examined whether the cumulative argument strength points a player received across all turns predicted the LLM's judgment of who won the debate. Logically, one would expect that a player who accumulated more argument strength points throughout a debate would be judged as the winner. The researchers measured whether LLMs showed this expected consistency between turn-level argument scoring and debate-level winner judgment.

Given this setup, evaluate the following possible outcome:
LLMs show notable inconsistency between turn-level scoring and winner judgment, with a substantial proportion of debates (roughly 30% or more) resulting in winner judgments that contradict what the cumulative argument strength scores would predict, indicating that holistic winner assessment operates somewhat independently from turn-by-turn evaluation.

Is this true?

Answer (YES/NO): YES